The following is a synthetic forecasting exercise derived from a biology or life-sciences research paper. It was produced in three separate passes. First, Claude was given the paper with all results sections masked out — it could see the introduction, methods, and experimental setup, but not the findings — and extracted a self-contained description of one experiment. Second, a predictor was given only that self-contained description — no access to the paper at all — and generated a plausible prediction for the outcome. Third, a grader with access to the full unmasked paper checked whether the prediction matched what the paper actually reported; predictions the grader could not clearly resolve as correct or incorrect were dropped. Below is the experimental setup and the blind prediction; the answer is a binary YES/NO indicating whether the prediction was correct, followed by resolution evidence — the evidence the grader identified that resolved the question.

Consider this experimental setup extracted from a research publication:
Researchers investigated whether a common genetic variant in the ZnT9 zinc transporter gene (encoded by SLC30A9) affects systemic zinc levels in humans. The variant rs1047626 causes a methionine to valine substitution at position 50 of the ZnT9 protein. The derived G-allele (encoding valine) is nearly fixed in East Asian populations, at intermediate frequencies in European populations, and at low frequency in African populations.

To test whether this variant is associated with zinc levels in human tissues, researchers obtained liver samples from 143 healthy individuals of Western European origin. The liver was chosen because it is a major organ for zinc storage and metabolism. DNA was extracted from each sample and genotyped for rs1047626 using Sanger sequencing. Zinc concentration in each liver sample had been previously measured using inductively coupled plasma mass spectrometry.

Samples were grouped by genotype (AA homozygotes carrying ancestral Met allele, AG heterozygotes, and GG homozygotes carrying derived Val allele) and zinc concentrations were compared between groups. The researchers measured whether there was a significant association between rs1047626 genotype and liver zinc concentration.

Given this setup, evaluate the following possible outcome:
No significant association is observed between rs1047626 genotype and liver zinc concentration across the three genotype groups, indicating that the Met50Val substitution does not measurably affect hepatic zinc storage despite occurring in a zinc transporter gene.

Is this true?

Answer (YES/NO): YES